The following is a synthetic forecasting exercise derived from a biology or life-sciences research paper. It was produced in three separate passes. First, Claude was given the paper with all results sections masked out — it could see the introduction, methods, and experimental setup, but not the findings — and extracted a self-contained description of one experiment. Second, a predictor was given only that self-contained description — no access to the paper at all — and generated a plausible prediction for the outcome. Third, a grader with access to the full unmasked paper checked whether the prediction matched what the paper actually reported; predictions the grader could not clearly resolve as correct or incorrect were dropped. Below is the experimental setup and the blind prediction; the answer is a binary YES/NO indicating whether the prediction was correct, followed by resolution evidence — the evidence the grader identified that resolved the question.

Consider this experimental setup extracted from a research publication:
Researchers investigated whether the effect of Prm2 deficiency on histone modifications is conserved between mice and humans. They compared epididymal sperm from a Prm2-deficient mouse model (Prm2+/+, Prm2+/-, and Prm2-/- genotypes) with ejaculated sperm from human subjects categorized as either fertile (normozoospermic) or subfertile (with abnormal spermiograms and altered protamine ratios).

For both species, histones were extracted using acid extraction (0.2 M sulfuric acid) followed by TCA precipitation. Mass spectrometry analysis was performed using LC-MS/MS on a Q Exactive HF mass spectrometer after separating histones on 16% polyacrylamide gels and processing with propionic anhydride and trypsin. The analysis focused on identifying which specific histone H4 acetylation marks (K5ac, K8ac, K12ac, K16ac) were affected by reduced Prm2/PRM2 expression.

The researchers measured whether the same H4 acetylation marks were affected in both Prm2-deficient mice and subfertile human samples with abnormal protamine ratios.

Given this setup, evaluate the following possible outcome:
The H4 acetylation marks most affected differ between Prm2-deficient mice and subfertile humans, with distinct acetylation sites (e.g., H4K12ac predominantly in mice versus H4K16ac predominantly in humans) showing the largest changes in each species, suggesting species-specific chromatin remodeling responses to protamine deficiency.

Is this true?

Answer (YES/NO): NO